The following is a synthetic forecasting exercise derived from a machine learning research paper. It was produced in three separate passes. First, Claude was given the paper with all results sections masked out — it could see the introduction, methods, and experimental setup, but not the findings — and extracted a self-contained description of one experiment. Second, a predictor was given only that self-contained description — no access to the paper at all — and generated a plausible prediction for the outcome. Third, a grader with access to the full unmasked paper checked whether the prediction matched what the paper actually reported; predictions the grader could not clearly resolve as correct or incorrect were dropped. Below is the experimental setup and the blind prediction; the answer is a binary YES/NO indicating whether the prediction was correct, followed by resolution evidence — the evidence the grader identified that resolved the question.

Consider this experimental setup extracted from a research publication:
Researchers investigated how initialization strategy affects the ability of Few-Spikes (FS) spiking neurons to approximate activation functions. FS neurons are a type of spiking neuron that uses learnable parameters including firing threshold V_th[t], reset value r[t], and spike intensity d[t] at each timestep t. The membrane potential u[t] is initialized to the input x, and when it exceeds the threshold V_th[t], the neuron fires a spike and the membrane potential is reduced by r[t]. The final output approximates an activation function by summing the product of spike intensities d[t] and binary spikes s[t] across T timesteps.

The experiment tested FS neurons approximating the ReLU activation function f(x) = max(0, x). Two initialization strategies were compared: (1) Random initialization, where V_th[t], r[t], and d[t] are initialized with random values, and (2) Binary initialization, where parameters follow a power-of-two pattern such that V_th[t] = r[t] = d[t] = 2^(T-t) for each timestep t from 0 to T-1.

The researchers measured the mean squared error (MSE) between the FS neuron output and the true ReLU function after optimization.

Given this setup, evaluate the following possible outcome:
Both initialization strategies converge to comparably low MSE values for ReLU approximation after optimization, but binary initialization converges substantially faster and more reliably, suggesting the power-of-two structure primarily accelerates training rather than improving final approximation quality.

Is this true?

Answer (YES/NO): NO